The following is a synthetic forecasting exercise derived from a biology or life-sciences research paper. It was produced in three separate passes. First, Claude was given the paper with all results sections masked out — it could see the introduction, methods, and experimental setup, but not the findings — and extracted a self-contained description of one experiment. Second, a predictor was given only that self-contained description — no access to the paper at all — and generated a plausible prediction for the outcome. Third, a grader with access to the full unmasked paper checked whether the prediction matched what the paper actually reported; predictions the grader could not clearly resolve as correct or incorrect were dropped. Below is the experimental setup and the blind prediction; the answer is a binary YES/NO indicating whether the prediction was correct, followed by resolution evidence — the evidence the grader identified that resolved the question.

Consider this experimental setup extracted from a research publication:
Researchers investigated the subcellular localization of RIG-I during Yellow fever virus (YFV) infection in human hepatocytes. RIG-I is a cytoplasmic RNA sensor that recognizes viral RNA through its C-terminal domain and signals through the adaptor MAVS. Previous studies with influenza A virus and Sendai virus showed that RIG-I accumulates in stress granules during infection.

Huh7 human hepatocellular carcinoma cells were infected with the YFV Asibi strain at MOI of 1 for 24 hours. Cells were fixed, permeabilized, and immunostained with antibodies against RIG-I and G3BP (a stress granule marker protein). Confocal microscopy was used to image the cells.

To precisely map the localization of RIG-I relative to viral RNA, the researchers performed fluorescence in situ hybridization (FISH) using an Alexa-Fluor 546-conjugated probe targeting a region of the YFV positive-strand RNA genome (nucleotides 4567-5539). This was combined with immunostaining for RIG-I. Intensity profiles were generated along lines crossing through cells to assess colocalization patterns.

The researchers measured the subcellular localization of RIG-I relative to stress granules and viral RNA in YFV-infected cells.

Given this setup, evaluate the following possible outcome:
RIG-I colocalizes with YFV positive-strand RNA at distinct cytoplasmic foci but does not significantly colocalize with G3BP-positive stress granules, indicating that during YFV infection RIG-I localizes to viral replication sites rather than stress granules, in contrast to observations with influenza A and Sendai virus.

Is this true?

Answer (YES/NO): NO